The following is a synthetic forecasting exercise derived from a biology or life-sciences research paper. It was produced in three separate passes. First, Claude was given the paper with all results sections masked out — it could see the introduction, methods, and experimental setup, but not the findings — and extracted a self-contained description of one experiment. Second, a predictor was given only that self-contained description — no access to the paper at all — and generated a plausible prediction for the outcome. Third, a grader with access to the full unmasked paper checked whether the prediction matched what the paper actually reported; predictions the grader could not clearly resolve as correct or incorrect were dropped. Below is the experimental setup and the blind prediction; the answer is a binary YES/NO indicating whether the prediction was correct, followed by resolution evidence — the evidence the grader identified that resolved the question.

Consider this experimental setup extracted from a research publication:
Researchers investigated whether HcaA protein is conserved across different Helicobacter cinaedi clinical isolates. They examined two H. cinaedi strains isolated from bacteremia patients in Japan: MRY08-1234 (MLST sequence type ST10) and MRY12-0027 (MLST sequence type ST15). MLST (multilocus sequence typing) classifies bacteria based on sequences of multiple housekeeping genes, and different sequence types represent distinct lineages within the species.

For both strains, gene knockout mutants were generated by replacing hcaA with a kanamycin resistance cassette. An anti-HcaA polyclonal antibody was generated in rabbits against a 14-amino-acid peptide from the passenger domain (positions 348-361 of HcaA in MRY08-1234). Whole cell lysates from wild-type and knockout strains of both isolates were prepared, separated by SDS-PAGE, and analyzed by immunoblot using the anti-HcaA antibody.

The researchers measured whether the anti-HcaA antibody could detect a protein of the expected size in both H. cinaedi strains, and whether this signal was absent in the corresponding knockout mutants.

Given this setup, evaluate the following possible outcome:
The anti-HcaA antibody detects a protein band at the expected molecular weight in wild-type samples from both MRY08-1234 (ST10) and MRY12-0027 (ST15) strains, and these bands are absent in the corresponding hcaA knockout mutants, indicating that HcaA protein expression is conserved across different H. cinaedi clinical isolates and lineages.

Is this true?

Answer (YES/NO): YES